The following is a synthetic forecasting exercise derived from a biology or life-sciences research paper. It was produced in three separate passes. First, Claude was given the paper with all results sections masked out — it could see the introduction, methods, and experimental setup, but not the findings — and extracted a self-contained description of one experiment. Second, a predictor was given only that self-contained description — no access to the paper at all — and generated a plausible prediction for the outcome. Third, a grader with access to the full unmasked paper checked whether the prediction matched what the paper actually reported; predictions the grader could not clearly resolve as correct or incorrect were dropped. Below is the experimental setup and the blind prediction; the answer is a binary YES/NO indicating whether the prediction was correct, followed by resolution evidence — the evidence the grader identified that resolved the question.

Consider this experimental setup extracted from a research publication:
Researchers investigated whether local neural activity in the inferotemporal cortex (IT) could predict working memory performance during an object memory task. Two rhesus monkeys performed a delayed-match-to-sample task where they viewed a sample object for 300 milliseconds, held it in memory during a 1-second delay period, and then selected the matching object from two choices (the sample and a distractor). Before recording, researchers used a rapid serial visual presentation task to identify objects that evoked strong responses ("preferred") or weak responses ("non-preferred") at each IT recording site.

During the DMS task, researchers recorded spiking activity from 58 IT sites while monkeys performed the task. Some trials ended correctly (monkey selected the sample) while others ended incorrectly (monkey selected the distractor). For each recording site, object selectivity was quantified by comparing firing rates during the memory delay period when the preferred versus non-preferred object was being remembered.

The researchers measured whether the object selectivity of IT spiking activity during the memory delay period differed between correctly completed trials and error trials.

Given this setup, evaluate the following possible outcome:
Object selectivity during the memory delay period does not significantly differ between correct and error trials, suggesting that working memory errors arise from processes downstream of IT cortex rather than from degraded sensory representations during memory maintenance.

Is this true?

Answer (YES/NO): YES